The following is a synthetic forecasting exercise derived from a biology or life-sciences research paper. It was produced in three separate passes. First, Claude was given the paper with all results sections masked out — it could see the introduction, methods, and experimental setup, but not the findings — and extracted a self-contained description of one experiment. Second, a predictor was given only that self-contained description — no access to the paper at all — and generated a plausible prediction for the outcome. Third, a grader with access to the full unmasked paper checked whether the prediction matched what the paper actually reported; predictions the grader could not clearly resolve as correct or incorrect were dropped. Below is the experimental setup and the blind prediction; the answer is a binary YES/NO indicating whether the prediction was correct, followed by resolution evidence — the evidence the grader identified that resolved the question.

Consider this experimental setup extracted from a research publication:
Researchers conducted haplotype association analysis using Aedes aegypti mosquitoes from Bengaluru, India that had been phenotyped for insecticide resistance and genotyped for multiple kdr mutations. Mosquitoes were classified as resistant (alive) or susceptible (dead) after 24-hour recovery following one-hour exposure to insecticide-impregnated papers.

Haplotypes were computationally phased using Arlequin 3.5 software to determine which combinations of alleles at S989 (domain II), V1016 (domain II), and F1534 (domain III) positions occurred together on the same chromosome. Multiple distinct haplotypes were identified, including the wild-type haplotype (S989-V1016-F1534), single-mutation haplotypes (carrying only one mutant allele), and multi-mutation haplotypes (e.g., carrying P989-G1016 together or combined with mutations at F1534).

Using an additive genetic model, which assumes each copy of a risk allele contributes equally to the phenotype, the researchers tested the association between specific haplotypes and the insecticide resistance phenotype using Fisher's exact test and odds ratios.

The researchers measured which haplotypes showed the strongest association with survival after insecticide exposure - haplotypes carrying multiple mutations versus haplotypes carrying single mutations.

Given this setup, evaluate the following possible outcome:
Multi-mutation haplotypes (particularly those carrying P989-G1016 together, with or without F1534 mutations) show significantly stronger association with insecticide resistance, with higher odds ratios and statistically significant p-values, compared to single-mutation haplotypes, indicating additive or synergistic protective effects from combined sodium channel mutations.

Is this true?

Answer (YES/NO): NO